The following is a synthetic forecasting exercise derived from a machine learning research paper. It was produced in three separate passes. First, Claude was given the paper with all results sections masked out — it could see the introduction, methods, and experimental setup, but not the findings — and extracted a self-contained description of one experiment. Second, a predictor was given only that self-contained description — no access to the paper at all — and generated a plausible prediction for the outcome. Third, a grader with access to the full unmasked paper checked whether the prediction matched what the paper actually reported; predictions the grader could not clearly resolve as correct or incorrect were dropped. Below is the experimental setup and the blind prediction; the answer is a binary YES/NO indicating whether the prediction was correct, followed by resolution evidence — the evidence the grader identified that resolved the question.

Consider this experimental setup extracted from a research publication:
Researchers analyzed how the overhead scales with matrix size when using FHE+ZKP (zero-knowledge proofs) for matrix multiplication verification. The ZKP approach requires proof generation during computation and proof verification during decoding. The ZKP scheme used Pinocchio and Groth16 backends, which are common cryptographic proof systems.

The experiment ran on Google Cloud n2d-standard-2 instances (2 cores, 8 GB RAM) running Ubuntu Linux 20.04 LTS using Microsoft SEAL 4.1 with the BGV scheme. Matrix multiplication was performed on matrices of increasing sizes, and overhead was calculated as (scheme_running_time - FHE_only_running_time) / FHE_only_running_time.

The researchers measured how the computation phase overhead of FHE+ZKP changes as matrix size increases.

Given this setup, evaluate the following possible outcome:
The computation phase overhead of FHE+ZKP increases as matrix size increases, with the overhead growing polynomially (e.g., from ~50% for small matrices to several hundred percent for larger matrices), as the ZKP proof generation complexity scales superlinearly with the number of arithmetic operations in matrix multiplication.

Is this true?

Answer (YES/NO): NO